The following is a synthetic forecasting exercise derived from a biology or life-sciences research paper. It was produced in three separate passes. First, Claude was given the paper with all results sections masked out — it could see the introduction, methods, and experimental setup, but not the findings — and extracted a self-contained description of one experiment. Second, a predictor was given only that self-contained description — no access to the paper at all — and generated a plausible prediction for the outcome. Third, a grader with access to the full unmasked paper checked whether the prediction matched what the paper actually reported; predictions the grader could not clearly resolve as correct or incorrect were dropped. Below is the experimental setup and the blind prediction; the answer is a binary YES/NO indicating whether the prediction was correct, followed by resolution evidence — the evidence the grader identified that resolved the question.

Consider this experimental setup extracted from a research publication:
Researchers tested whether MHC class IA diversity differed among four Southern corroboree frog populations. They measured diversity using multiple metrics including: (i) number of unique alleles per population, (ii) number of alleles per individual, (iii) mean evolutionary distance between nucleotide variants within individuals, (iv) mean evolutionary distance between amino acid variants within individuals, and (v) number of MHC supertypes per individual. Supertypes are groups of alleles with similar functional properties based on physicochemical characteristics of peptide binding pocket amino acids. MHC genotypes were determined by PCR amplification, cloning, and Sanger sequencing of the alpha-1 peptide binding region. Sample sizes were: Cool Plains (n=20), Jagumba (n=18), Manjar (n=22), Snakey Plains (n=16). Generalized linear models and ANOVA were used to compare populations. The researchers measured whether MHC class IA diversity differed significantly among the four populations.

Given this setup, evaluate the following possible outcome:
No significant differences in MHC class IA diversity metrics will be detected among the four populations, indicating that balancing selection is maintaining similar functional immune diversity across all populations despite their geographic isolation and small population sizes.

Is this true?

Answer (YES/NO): YES